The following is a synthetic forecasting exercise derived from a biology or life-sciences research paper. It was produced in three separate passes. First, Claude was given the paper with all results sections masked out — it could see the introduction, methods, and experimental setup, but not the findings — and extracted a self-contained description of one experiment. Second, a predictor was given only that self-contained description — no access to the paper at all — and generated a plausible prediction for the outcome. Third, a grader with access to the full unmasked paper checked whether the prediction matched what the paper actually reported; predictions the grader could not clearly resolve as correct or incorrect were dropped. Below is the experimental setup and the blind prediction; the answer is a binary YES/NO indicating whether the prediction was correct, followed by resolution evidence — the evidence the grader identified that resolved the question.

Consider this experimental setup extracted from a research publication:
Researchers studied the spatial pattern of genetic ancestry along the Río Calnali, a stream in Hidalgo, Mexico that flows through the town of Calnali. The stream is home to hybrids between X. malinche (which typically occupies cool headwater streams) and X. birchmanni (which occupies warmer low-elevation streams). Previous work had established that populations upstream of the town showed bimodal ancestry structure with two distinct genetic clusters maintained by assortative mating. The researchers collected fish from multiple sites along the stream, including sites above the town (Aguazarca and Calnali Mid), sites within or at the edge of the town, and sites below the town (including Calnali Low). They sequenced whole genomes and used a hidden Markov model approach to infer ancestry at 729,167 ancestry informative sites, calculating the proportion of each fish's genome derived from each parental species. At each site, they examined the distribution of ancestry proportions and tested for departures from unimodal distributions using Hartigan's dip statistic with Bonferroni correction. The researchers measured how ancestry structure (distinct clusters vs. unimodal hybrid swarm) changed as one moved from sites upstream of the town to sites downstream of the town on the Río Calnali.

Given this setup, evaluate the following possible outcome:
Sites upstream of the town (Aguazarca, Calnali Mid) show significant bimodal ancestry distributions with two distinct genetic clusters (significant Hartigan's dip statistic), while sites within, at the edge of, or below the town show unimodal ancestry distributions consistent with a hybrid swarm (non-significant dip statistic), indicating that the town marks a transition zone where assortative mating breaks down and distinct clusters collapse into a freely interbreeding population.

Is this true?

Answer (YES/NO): YES